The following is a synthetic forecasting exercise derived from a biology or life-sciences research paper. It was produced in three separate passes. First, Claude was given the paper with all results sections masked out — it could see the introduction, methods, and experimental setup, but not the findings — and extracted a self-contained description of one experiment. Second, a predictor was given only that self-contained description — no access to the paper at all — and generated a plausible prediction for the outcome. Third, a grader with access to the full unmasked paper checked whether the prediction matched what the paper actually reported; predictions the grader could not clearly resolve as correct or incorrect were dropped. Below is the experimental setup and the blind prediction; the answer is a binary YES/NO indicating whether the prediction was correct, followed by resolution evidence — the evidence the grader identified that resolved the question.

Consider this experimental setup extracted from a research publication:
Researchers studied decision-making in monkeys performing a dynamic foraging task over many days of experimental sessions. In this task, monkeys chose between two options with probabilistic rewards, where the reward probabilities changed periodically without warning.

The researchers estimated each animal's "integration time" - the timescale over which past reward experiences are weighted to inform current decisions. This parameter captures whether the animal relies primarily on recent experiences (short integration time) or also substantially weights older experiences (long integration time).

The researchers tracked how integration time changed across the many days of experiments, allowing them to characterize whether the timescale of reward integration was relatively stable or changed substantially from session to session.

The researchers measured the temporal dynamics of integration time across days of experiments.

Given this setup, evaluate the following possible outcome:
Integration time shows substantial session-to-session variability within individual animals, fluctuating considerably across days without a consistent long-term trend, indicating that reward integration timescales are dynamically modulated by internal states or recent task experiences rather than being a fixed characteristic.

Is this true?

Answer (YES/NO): NO